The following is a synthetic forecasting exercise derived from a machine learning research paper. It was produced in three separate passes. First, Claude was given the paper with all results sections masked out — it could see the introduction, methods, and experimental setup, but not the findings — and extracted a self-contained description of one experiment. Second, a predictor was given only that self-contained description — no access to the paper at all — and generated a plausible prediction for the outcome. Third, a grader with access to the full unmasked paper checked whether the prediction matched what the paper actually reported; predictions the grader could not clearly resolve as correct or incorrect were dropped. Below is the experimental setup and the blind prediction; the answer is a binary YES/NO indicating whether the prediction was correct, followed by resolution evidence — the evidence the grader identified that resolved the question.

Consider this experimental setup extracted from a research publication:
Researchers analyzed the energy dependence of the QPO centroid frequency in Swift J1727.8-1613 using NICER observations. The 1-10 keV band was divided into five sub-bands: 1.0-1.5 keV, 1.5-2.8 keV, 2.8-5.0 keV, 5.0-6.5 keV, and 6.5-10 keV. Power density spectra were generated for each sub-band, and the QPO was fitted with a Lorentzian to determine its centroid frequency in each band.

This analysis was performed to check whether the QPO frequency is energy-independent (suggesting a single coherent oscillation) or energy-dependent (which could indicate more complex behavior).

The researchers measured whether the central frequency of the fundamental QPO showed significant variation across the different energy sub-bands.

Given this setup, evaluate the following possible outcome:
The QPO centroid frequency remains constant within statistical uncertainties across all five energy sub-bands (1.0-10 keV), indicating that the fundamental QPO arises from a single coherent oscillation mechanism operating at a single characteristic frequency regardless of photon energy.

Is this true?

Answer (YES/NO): YES